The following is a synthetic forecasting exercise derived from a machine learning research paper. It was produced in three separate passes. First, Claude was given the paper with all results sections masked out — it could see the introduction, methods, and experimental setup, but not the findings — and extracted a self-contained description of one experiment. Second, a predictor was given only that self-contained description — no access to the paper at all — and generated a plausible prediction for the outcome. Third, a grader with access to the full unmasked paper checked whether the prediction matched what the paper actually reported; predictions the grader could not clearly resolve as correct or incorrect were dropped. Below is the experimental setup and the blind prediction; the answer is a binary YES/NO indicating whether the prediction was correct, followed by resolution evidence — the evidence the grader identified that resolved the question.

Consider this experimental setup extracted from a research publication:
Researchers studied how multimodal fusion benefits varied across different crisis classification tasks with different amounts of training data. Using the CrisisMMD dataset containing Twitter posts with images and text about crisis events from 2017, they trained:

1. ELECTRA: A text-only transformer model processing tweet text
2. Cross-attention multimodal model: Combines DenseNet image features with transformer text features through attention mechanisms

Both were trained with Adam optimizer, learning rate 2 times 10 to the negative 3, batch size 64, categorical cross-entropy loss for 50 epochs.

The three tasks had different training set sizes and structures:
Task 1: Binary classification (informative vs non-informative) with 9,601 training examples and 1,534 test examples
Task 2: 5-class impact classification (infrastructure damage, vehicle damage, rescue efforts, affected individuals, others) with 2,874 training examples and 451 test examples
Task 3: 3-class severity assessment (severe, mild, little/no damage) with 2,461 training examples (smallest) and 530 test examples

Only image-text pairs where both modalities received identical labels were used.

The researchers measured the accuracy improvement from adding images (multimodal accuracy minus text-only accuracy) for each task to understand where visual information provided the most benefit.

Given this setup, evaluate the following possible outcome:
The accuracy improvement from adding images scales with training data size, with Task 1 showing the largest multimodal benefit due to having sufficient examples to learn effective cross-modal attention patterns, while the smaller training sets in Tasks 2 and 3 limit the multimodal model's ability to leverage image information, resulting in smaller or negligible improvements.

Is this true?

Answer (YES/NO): NO